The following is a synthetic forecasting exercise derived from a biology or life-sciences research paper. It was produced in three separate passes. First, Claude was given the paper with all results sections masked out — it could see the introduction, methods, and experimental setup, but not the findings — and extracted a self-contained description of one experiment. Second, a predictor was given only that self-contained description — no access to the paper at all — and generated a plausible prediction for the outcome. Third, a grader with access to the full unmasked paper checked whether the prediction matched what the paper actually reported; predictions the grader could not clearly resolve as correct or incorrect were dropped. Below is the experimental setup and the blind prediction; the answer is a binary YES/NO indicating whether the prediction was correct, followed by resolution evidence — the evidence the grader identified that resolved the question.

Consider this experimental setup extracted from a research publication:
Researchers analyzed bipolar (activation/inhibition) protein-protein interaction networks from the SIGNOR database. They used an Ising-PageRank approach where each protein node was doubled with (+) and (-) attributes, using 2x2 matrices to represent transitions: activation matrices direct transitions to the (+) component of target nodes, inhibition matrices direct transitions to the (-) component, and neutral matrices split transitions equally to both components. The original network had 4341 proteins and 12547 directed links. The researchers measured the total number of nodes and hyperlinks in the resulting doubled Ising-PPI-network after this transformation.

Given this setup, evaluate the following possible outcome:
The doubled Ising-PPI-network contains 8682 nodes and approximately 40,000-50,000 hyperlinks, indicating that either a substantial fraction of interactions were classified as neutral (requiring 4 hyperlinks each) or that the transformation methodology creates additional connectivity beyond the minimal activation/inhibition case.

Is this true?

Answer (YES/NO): NO